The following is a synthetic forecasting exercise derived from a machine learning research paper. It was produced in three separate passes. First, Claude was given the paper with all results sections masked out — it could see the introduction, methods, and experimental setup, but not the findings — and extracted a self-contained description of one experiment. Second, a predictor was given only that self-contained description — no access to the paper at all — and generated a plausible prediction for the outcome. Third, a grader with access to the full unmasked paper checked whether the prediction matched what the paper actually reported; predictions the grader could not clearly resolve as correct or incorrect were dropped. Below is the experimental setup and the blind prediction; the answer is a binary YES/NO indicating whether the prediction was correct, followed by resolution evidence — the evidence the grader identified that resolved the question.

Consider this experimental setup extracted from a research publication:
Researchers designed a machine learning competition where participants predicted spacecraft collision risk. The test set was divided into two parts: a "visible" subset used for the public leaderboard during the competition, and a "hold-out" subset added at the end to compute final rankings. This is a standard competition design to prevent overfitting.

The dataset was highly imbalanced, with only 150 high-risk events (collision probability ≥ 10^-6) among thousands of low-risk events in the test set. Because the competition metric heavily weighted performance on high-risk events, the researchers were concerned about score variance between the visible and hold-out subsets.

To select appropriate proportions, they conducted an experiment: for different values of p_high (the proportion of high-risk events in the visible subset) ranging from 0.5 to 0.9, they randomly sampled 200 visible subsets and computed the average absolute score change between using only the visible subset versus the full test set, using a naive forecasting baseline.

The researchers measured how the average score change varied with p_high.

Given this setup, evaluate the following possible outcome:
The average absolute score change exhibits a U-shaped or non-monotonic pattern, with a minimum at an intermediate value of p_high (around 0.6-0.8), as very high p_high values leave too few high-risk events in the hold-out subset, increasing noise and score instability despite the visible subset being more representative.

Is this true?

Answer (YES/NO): NO